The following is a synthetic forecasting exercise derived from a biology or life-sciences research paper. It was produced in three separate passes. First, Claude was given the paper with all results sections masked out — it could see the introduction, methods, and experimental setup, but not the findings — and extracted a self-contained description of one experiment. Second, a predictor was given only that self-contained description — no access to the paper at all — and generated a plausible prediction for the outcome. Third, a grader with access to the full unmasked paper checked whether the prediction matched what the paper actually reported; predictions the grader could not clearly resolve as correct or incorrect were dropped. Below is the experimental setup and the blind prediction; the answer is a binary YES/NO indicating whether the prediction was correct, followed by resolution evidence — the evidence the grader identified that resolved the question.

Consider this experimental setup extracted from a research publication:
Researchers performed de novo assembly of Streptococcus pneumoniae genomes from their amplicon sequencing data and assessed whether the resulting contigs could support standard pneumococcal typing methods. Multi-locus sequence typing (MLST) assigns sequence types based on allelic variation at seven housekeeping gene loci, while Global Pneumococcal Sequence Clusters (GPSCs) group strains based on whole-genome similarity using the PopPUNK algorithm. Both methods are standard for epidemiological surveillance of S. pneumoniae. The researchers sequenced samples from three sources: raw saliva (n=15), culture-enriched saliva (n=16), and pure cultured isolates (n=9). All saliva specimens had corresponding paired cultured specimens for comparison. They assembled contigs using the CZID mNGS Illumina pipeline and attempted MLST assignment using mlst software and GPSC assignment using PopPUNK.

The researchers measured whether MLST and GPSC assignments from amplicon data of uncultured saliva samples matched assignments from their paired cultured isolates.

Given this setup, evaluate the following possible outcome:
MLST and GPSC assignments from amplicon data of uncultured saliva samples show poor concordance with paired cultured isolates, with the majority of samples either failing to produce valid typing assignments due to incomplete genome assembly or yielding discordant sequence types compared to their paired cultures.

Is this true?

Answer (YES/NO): NO